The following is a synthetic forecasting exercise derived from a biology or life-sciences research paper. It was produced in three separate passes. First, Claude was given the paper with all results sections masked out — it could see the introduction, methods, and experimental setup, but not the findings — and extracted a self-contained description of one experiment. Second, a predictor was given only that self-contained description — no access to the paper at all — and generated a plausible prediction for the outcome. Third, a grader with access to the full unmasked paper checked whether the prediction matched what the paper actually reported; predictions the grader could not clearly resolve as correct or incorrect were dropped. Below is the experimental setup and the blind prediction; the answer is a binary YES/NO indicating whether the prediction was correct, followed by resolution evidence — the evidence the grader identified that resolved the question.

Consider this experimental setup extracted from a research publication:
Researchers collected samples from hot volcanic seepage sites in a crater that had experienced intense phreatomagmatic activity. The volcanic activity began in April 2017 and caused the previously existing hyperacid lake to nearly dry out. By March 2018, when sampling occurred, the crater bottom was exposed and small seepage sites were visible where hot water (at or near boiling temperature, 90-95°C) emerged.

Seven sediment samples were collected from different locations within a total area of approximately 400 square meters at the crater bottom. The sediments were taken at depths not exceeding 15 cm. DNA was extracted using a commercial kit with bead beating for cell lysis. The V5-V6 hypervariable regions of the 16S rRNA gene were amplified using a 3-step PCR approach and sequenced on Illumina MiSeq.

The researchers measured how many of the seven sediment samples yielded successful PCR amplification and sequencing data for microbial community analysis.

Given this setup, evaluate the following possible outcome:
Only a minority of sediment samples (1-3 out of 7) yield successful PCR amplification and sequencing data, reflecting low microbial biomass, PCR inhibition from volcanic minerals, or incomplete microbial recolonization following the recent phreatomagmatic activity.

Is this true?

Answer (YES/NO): YES